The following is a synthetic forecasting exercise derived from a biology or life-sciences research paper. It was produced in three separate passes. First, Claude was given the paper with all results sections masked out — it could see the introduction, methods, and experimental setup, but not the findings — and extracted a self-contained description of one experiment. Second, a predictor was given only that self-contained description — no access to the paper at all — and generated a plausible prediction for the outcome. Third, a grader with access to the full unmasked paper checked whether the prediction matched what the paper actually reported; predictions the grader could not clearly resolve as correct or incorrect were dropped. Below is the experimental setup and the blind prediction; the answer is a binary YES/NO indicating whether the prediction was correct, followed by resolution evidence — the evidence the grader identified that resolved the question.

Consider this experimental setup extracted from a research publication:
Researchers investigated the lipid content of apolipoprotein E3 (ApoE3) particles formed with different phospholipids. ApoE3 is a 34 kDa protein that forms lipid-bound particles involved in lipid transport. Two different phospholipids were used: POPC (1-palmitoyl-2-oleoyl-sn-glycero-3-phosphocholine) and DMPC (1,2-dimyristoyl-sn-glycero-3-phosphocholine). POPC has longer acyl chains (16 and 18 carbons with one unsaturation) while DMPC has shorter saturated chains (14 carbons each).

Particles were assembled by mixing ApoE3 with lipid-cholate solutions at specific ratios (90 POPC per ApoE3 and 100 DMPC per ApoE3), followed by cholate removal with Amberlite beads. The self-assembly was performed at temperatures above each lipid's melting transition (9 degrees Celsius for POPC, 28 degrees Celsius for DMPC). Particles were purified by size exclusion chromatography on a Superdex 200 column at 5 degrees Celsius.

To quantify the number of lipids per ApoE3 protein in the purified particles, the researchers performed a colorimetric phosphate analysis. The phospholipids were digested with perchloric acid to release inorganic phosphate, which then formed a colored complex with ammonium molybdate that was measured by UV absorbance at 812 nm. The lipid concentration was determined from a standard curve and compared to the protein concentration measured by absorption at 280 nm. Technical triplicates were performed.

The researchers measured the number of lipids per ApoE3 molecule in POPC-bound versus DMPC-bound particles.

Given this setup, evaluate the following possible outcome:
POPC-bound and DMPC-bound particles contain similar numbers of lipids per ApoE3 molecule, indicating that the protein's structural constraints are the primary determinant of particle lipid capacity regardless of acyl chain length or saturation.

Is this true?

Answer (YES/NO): NO